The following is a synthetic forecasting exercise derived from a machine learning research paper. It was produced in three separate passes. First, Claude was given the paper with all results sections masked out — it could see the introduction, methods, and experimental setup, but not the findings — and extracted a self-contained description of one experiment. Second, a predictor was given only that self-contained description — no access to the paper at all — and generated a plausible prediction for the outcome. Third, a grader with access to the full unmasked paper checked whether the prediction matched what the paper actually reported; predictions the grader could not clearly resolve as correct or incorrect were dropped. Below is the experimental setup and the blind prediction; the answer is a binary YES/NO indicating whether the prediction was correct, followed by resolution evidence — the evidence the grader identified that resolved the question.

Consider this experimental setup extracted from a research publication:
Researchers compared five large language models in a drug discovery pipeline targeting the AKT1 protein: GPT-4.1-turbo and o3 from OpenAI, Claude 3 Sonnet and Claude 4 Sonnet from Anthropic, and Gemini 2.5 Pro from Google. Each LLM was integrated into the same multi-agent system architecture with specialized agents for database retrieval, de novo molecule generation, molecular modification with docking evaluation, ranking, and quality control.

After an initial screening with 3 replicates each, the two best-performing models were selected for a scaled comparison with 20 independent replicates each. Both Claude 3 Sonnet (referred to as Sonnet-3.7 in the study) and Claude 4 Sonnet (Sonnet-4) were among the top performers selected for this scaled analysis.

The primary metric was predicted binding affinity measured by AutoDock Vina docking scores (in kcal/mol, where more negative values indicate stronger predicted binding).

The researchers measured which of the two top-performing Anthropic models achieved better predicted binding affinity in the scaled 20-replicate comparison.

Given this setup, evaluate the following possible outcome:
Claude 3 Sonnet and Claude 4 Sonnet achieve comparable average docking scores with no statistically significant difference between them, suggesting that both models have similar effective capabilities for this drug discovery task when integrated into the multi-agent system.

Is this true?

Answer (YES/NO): NO